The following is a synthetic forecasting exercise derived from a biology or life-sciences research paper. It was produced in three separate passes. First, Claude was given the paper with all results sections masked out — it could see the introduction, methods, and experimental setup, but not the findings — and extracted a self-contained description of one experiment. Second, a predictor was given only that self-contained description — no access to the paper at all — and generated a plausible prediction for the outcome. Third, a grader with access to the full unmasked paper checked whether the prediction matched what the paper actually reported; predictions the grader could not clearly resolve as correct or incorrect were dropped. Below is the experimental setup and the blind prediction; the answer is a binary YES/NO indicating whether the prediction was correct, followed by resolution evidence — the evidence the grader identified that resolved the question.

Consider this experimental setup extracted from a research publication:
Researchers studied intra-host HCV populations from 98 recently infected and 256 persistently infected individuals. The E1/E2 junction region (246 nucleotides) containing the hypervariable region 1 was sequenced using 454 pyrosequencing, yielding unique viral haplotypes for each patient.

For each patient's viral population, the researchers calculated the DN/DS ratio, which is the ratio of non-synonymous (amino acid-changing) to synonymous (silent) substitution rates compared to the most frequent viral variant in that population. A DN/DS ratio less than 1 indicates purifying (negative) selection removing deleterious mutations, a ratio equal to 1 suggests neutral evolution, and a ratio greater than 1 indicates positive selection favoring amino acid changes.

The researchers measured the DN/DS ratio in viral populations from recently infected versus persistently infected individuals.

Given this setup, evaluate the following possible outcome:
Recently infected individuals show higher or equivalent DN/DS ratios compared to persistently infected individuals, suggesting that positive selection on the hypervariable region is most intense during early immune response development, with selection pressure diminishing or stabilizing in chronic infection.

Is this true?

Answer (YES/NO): YES